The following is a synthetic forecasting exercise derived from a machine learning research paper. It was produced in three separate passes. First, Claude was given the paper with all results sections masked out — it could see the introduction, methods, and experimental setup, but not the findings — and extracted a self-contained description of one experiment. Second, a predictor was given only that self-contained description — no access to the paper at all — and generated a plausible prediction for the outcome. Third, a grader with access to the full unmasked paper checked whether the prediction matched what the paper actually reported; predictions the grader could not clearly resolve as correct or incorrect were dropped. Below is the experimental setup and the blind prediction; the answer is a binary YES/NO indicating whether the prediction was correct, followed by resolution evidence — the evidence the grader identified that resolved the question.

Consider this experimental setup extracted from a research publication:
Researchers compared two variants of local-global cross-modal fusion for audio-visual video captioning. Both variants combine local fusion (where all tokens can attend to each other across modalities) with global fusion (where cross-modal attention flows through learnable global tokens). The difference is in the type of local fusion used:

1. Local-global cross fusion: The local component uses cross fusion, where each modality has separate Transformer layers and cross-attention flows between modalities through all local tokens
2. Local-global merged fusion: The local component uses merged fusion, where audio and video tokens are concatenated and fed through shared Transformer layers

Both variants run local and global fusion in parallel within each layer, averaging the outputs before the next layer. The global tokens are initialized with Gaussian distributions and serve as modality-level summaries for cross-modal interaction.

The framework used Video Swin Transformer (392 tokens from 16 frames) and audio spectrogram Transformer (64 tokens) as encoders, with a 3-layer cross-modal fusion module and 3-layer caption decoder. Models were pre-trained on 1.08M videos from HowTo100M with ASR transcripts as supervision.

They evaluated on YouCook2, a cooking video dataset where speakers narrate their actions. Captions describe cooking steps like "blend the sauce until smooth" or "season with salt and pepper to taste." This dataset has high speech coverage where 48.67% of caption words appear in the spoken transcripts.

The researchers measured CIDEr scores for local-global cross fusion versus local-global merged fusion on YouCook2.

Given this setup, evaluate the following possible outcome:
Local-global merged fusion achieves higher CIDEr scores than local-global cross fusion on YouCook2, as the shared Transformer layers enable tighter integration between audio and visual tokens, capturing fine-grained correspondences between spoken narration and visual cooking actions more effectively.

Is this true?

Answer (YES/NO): YES